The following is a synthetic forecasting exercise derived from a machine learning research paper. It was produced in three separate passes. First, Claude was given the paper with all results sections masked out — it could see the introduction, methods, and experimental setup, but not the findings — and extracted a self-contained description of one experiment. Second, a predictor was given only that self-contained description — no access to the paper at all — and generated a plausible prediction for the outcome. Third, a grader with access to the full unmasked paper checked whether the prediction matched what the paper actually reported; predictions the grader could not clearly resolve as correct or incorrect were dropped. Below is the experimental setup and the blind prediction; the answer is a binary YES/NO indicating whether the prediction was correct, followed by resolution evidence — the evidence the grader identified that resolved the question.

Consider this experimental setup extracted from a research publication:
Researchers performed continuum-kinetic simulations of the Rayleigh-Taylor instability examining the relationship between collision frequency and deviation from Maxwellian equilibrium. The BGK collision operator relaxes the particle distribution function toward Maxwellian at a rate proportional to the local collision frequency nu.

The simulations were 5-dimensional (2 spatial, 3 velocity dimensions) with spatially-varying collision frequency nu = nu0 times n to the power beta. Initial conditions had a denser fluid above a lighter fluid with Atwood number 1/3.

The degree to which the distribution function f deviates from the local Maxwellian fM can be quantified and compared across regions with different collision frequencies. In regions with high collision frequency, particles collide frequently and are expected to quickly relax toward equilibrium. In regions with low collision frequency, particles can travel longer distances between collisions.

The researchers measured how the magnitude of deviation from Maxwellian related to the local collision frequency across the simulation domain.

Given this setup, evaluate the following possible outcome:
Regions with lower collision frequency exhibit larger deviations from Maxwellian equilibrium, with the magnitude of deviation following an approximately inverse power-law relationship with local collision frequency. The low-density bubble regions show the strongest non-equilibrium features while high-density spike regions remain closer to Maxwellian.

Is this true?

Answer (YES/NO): NO